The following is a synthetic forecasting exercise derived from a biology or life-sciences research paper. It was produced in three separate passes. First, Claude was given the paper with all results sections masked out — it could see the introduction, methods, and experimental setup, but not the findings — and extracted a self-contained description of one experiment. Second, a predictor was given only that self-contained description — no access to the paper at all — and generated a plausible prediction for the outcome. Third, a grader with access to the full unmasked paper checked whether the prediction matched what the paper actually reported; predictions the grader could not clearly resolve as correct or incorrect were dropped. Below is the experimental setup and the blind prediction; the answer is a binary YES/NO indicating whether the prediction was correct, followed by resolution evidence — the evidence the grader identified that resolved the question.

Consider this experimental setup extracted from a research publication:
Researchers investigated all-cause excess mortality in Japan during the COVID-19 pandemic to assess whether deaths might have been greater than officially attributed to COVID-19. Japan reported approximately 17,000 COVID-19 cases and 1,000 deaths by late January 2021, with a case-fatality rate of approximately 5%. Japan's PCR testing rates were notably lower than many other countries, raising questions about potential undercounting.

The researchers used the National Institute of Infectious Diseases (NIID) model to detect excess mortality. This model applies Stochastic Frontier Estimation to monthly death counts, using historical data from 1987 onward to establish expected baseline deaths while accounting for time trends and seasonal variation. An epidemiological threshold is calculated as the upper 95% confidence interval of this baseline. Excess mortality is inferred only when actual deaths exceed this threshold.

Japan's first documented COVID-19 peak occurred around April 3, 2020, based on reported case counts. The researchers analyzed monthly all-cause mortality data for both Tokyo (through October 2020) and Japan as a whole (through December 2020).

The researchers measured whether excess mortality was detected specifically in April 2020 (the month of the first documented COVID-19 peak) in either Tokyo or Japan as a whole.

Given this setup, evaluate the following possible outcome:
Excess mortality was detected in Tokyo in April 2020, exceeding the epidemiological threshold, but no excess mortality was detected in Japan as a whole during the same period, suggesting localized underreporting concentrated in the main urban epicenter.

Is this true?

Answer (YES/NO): NO